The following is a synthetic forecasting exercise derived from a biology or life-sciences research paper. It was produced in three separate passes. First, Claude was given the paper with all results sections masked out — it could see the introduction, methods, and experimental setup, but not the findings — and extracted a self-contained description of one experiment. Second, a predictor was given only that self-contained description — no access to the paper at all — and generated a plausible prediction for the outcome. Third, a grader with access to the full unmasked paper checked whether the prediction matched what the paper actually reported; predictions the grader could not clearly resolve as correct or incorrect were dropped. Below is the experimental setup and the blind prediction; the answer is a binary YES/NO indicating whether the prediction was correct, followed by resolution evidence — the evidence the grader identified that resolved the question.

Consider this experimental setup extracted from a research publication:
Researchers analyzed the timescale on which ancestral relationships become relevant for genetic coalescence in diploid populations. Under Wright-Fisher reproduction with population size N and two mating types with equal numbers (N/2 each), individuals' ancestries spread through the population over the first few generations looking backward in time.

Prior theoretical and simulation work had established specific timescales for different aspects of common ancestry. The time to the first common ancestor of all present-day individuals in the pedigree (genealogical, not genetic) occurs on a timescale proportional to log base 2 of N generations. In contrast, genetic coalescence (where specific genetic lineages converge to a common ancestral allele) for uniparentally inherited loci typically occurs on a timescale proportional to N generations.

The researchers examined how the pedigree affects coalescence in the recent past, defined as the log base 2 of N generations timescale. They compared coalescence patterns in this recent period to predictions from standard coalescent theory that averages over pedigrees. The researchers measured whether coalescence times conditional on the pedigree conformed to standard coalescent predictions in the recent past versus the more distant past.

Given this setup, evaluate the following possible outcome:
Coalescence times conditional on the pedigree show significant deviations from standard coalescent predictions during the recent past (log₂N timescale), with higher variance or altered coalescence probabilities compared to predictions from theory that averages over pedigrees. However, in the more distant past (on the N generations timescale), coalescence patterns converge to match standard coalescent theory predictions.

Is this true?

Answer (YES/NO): YES